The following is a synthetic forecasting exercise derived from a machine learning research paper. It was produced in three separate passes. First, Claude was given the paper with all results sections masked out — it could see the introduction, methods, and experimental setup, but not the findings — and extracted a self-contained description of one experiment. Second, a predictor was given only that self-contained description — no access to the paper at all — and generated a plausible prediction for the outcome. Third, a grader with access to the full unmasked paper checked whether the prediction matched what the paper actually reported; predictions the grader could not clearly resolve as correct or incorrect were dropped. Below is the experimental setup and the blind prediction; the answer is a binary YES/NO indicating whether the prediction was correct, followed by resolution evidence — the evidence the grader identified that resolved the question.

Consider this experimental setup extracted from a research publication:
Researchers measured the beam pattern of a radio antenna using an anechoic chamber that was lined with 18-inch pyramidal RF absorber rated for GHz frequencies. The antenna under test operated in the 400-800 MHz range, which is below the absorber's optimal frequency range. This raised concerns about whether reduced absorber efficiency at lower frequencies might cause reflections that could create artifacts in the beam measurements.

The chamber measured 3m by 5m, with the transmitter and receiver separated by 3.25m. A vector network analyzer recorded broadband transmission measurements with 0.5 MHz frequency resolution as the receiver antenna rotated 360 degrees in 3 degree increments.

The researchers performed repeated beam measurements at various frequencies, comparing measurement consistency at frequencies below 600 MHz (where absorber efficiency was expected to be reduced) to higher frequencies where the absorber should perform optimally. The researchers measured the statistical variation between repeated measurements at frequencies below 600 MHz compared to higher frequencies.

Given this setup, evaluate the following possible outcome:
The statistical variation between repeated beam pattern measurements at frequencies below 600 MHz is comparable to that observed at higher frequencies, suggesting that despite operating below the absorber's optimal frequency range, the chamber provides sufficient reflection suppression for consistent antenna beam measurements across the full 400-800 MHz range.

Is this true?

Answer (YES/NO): YES